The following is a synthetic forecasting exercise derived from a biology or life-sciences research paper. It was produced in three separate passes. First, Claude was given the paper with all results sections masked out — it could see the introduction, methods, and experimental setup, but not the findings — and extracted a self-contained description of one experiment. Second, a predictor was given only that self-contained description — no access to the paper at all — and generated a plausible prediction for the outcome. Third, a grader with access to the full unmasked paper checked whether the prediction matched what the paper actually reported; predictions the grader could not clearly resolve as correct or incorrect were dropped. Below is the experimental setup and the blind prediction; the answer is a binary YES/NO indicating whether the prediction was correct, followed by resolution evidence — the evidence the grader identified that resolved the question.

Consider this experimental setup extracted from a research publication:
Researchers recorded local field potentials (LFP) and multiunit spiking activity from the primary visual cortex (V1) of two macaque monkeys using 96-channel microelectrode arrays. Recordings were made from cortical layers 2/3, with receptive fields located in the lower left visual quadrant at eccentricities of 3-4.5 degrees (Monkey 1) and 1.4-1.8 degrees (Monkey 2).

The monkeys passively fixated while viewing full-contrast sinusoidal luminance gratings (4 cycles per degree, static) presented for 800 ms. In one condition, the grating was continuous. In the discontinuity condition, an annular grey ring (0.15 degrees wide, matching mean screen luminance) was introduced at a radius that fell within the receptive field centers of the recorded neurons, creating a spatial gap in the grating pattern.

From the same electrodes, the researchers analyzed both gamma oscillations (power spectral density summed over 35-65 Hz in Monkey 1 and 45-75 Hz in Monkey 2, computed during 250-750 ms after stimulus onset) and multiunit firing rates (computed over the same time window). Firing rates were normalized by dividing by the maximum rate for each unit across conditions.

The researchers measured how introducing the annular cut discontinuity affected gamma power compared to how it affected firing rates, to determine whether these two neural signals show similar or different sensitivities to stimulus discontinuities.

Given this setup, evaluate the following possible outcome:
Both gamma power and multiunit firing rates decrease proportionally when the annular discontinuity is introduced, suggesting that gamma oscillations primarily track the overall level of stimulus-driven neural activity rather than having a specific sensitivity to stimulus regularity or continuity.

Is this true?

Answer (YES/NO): NO